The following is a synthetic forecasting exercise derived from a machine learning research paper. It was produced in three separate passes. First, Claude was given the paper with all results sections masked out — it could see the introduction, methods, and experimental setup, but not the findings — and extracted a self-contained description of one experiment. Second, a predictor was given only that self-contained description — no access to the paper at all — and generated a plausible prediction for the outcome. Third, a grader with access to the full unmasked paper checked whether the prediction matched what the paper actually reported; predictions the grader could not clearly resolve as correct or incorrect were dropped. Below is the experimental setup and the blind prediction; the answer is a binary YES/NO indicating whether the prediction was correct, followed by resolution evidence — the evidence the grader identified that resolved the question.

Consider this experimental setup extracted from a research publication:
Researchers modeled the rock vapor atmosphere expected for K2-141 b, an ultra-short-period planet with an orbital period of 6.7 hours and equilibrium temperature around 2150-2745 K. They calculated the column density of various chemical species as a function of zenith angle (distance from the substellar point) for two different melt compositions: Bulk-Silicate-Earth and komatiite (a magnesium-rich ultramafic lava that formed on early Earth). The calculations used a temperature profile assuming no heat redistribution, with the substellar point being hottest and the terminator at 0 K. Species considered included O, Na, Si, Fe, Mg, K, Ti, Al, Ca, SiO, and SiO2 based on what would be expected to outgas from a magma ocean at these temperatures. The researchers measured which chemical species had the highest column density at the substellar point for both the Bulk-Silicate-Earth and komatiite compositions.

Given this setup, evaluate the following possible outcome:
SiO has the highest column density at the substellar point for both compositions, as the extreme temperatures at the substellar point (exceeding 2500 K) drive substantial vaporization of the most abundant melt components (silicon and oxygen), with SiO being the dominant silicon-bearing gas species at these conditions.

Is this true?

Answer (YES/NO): NO